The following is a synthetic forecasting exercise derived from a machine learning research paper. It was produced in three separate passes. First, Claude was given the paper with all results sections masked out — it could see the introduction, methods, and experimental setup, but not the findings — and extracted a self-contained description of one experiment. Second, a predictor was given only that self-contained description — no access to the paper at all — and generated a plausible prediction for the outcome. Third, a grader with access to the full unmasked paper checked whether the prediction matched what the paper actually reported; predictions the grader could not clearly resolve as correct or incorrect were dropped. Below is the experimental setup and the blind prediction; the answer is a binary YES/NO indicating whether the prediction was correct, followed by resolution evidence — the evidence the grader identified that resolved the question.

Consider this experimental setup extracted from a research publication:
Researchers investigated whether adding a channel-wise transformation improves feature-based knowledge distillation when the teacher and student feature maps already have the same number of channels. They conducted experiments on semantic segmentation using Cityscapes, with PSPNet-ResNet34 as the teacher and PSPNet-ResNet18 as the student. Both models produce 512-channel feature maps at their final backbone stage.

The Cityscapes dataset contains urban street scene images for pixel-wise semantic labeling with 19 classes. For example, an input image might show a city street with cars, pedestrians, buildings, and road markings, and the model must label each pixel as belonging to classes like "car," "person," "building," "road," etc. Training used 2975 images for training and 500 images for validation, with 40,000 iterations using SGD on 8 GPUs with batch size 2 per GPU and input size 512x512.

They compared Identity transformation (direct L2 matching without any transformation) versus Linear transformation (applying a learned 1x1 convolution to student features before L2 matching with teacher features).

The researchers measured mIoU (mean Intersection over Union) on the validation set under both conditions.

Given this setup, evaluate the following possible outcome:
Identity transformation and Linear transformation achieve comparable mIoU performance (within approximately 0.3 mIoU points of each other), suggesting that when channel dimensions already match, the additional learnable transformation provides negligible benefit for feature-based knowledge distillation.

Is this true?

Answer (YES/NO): NO